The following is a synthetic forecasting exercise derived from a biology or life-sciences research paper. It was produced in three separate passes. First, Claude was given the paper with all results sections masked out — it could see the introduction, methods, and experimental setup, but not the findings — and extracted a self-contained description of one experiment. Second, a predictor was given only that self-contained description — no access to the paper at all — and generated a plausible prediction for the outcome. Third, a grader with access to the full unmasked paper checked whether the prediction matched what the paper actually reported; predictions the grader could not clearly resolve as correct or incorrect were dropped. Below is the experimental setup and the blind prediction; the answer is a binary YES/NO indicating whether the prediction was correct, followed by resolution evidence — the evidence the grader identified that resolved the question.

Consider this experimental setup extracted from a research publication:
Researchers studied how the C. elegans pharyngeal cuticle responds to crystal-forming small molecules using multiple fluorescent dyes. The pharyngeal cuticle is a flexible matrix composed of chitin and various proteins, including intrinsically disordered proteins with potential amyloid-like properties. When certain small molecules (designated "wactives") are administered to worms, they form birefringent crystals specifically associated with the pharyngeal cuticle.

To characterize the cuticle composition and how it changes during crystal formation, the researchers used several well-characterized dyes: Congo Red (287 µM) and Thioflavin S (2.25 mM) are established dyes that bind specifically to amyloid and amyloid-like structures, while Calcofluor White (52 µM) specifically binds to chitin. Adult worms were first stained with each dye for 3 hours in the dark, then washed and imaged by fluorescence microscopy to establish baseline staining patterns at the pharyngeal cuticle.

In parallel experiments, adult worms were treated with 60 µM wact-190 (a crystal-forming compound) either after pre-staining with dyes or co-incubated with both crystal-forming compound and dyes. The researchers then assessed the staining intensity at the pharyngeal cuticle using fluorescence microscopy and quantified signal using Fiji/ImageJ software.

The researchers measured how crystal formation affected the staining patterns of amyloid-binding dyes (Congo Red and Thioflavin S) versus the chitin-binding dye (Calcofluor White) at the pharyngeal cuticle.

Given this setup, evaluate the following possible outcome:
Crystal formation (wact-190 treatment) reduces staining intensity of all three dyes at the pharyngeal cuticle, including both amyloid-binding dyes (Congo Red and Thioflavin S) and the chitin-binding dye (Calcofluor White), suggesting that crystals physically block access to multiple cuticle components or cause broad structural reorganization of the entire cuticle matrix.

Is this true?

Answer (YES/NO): NO